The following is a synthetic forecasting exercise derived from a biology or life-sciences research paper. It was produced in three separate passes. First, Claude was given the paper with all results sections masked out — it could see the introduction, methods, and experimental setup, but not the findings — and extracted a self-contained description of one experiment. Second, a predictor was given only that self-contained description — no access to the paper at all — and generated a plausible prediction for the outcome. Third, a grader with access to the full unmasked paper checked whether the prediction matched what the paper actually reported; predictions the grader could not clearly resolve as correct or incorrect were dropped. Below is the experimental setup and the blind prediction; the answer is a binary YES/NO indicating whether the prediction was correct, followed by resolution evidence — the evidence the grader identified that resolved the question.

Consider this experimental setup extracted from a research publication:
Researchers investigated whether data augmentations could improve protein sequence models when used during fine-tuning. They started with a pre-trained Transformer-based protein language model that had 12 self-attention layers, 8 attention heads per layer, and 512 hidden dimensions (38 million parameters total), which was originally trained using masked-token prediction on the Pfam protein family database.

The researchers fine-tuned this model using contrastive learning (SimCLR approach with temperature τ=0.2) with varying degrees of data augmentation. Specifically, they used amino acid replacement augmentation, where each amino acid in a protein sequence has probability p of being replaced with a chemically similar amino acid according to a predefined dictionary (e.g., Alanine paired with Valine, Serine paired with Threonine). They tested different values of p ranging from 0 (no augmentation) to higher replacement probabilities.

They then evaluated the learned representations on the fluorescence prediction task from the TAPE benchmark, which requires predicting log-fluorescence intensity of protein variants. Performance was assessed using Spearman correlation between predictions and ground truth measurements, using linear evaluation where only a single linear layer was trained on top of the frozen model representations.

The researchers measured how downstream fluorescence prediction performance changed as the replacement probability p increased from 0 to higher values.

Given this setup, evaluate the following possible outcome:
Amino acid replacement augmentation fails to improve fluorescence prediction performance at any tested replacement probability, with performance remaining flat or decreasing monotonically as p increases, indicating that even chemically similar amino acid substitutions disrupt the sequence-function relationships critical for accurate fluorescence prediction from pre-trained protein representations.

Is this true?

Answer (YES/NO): NO